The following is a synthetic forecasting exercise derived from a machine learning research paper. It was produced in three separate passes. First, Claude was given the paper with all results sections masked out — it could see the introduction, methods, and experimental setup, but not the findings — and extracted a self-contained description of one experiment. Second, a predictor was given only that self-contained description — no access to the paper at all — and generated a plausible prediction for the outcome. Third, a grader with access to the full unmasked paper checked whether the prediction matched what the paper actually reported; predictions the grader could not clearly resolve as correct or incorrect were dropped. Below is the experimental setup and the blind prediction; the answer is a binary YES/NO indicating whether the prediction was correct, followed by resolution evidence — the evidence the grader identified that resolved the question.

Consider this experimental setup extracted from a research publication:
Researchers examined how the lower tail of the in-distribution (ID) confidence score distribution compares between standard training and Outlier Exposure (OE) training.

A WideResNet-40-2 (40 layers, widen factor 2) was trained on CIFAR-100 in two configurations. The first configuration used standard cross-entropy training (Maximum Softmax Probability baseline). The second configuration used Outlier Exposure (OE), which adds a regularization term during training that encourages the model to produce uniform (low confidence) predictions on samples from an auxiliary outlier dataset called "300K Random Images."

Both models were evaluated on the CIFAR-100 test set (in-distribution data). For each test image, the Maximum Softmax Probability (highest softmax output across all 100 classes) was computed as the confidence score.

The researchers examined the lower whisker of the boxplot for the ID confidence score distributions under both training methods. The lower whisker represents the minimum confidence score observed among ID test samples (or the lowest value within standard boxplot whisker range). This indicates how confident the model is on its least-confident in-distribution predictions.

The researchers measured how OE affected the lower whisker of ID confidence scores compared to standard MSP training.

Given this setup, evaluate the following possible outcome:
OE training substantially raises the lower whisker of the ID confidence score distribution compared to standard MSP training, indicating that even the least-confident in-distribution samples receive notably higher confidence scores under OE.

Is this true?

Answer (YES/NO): NO